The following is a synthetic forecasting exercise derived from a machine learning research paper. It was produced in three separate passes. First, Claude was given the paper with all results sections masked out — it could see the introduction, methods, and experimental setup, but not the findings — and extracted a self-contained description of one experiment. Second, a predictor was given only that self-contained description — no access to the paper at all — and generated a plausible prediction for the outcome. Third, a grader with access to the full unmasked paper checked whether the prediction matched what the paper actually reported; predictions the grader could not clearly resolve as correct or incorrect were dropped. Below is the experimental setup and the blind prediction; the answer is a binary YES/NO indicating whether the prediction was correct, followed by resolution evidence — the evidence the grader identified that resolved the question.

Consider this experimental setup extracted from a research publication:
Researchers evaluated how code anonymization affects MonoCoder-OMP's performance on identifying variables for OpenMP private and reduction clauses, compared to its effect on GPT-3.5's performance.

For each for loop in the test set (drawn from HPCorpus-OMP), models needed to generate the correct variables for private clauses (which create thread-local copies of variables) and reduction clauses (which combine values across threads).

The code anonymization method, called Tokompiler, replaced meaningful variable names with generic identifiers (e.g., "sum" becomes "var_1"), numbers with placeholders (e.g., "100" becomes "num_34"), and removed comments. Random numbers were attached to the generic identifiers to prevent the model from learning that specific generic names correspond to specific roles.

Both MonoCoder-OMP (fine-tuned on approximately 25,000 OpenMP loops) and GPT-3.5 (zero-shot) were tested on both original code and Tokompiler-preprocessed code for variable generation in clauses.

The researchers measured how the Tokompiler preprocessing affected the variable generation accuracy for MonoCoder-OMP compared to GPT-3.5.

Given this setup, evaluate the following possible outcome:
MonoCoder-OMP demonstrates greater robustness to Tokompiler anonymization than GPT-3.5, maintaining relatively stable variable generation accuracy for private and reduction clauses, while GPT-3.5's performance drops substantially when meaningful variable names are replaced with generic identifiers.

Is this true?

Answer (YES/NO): YES